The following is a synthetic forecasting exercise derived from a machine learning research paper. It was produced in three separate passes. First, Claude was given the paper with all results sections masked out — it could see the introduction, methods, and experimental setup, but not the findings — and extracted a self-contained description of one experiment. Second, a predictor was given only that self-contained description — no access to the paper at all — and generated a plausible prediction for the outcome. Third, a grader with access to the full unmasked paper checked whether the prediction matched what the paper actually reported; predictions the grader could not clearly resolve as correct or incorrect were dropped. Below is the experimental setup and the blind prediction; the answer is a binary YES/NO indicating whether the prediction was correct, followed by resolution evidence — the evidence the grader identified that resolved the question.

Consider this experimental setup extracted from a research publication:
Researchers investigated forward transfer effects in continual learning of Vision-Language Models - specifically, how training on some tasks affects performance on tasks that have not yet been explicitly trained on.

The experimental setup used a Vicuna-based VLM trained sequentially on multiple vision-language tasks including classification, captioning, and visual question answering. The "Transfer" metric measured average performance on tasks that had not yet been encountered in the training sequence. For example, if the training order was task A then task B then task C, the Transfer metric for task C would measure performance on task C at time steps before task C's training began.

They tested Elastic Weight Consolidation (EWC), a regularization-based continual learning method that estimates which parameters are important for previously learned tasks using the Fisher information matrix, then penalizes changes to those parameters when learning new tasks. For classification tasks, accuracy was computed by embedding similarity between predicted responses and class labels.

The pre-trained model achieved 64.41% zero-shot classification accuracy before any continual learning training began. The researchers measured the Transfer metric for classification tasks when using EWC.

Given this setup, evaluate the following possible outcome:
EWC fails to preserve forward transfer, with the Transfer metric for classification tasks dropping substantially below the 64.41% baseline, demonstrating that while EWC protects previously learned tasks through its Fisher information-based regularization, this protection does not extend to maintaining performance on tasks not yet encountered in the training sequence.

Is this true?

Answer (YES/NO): NO